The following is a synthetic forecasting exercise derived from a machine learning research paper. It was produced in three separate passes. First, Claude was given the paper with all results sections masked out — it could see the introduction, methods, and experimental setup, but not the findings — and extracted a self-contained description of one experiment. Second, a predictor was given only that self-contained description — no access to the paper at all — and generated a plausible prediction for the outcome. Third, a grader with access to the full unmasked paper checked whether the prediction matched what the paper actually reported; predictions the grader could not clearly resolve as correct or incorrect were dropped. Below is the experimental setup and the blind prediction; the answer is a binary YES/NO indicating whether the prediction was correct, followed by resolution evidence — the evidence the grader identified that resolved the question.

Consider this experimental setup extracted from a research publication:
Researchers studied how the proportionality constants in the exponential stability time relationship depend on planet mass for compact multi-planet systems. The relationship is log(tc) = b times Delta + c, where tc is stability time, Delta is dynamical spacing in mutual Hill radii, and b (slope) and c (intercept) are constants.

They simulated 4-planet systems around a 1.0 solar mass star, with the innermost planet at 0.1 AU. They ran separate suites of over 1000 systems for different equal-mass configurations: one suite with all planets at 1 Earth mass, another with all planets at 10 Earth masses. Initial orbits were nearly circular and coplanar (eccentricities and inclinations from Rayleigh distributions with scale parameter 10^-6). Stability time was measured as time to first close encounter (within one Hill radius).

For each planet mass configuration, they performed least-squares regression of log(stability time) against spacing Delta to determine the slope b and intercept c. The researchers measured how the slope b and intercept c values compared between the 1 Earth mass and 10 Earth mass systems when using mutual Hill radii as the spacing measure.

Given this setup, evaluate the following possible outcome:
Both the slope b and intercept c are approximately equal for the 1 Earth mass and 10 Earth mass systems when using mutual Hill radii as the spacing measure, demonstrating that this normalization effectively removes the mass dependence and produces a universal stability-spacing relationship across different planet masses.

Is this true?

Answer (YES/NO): NO